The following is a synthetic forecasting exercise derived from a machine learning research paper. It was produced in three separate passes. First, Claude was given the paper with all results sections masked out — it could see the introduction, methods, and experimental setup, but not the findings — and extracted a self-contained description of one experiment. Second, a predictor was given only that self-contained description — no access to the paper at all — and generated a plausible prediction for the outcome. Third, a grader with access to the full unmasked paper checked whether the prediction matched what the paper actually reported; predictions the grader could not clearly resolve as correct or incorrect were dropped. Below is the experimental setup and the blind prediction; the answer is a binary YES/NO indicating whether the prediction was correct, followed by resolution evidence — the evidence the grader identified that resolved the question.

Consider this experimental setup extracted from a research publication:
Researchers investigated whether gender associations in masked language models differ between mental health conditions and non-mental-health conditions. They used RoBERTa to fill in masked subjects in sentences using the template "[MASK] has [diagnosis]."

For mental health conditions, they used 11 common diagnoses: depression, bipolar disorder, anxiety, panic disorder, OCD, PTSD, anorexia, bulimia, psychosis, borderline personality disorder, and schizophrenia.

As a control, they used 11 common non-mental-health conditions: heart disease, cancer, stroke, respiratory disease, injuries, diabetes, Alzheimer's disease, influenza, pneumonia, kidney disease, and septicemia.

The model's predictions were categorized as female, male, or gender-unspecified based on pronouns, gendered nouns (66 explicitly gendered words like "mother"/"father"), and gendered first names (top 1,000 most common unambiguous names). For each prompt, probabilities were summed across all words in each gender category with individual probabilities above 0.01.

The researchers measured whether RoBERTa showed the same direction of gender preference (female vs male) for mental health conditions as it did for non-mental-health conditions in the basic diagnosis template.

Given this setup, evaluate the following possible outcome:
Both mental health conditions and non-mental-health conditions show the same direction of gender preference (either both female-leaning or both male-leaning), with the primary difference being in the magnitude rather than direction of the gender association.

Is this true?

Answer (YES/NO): YES